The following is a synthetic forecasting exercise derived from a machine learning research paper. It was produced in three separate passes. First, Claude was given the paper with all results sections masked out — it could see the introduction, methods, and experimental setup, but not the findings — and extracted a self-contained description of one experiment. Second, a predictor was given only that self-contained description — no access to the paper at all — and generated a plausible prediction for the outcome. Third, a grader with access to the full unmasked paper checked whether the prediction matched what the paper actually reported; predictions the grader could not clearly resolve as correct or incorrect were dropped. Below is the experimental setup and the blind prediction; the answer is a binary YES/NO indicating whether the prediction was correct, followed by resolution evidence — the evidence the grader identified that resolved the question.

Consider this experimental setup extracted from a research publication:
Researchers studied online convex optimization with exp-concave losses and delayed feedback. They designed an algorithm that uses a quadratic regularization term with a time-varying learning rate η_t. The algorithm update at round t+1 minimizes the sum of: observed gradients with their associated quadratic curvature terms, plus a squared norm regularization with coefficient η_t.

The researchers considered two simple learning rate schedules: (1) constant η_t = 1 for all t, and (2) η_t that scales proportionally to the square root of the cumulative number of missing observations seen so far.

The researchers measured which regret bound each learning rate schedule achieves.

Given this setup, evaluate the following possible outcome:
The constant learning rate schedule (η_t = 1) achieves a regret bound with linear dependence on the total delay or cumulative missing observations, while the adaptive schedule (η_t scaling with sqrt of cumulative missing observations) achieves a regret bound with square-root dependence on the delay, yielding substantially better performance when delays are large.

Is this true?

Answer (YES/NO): NO